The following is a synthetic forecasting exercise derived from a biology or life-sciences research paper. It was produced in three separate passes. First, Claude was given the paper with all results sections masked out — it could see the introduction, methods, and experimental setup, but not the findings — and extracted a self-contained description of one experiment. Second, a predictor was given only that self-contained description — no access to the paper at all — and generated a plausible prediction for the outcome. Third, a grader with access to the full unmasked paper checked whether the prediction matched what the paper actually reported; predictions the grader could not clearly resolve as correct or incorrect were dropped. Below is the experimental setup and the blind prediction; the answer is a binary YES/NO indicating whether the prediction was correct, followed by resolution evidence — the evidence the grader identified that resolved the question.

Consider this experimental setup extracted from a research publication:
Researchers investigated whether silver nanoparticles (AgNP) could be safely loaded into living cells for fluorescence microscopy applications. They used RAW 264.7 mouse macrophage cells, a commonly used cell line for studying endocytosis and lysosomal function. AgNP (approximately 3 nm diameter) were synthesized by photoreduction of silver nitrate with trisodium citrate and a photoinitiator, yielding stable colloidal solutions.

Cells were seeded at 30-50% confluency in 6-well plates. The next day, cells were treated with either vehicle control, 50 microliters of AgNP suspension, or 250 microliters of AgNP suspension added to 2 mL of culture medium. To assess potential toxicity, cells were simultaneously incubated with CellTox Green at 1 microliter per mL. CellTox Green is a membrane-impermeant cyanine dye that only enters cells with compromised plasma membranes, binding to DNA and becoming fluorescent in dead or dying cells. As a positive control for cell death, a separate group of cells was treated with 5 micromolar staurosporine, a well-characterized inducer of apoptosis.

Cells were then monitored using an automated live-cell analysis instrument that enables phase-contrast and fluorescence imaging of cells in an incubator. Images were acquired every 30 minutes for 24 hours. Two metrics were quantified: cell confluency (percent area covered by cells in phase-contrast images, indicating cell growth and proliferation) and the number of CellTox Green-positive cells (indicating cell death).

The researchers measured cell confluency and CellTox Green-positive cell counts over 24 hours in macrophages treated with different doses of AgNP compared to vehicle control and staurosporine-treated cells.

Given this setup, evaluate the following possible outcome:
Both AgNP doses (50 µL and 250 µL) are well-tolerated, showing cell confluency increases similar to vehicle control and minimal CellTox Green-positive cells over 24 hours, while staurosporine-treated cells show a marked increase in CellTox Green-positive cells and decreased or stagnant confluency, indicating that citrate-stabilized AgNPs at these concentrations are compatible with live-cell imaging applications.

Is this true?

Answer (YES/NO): YES